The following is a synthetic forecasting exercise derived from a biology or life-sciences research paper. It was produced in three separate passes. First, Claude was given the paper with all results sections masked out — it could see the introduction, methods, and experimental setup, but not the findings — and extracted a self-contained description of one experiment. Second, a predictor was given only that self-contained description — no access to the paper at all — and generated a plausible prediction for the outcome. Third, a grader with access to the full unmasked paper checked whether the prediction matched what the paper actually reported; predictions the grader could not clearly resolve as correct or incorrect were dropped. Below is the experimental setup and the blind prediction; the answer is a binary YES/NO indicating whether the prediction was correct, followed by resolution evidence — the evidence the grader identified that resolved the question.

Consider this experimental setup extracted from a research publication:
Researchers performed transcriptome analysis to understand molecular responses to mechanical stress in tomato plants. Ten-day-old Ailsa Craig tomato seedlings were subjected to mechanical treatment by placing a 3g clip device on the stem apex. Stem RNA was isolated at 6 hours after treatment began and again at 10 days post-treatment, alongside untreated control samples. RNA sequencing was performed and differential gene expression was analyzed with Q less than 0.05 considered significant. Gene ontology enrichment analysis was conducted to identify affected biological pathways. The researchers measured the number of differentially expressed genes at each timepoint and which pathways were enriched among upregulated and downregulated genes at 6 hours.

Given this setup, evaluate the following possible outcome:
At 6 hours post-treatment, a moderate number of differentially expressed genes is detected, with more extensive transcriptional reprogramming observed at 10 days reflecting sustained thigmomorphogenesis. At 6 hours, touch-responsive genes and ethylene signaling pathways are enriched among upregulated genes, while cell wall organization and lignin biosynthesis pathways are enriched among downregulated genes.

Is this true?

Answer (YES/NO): NO